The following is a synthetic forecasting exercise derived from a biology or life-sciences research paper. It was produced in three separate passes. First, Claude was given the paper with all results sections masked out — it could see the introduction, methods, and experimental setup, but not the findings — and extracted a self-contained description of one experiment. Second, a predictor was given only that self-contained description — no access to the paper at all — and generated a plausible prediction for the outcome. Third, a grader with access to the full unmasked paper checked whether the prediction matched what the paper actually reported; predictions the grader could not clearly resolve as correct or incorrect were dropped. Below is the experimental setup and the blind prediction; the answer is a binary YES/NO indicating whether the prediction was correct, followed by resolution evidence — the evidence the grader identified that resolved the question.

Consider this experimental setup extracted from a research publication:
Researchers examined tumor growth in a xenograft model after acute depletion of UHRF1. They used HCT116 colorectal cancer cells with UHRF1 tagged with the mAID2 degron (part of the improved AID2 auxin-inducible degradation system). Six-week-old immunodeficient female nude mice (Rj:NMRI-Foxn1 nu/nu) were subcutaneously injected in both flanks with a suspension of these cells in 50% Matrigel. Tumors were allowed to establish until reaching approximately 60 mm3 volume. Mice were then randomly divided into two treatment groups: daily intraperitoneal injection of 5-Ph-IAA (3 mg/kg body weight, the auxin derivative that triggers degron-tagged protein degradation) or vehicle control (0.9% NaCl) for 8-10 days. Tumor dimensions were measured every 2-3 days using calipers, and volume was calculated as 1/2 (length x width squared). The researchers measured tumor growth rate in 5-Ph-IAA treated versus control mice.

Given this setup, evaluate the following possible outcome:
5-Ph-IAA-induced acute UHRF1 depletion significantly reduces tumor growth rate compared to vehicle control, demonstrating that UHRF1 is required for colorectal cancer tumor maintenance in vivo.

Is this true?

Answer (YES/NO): YES